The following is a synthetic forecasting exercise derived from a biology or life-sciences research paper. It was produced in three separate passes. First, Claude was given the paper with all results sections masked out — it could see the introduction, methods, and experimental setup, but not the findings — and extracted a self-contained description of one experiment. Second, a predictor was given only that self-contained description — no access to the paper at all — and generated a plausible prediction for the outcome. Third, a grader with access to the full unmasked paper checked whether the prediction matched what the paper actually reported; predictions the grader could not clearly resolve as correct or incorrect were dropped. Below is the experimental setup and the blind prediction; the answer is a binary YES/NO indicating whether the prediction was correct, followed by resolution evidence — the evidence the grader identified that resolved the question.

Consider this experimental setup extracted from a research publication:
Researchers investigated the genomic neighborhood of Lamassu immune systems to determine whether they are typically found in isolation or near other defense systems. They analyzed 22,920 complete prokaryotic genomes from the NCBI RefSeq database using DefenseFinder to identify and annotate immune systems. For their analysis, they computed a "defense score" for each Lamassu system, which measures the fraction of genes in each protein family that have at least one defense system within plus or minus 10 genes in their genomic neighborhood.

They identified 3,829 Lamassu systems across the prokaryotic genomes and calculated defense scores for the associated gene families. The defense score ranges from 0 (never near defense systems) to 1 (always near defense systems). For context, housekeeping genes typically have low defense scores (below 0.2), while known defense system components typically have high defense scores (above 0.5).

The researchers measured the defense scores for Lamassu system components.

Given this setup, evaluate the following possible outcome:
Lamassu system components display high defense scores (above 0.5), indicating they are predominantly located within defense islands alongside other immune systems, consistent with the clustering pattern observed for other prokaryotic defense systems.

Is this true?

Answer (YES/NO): NO